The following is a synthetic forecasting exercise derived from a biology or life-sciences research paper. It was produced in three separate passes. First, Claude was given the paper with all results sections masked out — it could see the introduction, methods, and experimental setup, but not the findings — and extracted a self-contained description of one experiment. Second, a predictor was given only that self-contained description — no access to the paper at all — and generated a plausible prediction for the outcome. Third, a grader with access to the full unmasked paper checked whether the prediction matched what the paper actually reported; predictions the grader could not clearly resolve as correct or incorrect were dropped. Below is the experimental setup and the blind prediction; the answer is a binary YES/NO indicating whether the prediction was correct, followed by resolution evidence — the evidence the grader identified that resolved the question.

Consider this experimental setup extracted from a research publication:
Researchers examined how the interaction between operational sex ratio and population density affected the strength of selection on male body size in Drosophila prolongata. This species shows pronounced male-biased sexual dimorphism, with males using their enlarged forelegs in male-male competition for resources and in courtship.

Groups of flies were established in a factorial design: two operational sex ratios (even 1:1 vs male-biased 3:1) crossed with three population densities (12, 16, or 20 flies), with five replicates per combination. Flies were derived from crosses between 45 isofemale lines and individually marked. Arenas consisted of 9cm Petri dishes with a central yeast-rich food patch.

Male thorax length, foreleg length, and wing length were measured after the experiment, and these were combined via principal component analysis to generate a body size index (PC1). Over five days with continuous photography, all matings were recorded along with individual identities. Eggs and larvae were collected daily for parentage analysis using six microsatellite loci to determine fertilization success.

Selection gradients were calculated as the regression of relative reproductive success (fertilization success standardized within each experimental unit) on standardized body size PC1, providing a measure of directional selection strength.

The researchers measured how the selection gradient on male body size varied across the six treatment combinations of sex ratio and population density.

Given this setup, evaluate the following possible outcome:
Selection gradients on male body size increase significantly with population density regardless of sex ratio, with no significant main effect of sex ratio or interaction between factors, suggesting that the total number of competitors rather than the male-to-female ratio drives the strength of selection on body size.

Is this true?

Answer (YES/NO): NO